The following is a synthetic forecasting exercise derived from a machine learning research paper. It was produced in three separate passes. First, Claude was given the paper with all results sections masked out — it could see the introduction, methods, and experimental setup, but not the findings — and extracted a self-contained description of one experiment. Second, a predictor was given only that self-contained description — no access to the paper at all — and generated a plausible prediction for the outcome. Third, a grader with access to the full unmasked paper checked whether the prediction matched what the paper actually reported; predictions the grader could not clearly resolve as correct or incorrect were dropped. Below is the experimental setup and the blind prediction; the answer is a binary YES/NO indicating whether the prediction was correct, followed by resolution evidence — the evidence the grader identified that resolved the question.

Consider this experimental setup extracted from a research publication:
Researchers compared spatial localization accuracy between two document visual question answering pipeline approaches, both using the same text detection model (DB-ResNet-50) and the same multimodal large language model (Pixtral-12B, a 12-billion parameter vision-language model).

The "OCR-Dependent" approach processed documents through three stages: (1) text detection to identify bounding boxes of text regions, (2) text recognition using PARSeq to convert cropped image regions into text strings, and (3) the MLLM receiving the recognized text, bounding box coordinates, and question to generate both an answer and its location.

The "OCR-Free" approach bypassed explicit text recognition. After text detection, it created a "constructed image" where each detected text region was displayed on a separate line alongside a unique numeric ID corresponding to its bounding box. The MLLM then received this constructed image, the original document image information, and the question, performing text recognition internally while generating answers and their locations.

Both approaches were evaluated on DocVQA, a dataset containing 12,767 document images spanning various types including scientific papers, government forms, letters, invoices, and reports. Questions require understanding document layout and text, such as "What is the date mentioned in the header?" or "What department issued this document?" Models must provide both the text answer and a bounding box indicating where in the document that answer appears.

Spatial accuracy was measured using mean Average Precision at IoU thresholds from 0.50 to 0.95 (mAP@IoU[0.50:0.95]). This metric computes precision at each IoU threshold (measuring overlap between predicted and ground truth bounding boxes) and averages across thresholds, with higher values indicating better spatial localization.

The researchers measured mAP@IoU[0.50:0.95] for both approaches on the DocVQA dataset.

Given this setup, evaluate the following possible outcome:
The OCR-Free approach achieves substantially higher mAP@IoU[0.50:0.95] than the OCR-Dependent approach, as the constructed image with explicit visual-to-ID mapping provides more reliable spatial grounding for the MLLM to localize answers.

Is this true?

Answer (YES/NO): NO